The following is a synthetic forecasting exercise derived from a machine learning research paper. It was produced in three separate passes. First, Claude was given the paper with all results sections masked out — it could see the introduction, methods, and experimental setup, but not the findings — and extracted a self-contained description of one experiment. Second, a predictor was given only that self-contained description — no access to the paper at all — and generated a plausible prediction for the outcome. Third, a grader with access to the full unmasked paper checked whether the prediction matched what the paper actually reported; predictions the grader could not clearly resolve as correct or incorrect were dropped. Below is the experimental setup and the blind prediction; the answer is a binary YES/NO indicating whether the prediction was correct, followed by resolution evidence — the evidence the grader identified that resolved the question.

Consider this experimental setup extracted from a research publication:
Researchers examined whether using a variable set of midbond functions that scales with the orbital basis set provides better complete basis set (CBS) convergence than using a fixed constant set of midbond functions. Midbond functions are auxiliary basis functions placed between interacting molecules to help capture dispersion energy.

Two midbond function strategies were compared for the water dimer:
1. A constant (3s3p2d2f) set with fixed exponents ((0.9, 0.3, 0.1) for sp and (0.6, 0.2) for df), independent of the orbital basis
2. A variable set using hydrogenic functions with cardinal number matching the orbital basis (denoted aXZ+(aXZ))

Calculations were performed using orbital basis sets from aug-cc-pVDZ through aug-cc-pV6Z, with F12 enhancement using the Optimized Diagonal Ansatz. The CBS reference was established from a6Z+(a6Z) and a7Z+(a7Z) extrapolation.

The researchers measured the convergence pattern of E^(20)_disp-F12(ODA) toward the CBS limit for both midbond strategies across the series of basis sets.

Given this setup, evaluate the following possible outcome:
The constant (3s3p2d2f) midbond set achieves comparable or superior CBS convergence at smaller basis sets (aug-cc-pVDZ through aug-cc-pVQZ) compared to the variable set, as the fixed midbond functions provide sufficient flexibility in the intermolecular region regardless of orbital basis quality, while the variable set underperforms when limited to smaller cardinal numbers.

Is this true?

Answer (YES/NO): YES